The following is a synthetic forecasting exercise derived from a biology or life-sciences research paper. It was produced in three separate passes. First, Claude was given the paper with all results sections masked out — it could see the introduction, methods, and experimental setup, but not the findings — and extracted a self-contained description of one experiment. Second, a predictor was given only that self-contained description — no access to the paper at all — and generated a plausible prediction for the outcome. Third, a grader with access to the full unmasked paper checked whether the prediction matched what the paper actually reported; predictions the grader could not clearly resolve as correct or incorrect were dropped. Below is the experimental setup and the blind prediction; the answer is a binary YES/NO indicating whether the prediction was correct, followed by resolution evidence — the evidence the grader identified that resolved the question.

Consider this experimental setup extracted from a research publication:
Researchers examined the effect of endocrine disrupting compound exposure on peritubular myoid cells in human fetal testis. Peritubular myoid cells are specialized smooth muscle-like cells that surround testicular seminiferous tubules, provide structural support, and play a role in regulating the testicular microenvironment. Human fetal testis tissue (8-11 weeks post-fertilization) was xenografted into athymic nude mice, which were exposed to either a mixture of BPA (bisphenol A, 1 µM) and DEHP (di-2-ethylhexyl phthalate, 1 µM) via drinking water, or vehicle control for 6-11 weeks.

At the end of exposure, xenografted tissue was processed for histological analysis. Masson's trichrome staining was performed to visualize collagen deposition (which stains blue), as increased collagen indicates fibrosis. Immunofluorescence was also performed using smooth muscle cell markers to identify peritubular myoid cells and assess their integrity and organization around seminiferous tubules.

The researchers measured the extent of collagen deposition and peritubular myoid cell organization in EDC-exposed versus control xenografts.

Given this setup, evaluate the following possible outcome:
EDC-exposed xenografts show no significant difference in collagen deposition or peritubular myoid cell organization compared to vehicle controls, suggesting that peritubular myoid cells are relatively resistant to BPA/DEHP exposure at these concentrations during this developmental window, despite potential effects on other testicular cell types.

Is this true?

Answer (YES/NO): NO